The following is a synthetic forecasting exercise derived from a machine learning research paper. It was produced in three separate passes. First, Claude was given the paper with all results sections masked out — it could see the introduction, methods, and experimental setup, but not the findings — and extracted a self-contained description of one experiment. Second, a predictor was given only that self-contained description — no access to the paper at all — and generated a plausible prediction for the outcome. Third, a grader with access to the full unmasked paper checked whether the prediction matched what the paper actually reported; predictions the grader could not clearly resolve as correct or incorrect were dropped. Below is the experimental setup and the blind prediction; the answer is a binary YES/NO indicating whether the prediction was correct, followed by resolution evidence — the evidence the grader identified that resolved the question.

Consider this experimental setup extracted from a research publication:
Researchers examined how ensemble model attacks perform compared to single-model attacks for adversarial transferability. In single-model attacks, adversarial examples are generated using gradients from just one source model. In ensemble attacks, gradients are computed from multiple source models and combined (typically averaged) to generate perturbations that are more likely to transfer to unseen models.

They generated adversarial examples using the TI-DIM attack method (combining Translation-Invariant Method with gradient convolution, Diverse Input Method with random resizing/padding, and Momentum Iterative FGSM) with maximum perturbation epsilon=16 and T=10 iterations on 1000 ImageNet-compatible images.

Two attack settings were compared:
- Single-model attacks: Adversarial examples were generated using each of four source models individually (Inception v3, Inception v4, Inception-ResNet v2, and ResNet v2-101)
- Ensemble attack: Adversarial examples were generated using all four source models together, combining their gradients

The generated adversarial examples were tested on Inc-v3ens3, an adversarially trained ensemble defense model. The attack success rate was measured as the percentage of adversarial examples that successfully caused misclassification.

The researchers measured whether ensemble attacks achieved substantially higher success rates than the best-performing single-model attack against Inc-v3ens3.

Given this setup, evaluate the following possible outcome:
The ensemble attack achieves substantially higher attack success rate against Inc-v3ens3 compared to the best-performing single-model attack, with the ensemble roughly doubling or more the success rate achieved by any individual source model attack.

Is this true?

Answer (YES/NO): NO